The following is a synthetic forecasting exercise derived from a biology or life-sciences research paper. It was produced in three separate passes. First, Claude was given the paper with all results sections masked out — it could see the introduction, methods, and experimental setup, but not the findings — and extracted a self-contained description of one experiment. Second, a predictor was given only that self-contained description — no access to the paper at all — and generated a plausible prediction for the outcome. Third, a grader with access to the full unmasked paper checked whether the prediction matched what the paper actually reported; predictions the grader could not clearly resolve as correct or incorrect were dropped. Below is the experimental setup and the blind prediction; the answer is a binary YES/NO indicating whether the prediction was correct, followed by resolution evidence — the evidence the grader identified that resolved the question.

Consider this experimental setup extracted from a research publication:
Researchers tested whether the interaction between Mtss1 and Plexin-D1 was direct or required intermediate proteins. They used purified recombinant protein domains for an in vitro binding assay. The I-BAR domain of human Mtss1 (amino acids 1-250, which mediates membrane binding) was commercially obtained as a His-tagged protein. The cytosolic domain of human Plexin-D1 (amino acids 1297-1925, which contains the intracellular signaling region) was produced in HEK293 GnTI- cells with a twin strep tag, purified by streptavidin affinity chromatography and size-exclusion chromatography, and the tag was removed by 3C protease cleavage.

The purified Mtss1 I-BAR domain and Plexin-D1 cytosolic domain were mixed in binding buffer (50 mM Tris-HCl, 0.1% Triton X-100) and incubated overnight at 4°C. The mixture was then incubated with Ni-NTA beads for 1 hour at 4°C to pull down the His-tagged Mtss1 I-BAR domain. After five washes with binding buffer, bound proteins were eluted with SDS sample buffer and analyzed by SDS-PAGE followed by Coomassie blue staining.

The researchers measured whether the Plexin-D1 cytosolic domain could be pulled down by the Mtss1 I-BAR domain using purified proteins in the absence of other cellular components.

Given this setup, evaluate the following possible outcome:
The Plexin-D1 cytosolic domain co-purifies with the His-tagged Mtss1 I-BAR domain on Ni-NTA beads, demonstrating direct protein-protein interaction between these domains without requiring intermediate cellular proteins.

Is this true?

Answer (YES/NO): YES